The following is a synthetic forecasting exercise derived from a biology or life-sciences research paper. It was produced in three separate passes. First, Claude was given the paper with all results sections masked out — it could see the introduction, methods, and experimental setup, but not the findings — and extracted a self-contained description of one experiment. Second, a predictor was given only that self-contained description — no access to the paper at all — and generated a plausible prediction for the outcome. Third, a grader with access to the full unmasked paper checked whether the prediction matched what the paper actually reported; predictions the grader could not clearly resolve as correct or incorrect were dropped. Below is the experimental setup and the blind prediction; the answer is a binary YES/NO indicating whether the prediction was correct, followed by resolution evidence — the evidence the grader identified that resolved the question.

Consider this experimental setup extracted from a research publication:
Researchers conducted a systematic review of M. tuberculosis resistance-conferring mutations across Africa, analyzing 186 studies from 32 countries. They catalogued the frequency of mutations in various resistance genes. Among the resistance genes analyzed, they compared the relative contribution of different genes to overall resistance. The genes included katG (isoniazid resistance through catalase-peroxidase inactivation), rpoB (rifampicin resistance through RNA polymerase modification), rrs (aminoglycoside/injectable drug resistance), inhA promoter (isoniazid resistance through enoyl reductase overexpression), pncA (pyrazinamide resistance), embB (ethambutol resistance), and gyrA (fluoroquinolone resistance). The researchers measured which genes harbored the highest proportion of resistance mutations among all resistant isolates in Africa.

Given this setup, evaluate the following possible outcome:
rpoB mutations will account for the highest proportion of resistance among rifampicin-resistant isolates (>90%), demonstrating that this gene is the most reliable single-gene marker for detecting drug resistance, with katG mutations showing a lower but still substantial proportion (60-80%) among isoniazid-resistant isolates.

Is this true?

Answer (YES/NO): NO